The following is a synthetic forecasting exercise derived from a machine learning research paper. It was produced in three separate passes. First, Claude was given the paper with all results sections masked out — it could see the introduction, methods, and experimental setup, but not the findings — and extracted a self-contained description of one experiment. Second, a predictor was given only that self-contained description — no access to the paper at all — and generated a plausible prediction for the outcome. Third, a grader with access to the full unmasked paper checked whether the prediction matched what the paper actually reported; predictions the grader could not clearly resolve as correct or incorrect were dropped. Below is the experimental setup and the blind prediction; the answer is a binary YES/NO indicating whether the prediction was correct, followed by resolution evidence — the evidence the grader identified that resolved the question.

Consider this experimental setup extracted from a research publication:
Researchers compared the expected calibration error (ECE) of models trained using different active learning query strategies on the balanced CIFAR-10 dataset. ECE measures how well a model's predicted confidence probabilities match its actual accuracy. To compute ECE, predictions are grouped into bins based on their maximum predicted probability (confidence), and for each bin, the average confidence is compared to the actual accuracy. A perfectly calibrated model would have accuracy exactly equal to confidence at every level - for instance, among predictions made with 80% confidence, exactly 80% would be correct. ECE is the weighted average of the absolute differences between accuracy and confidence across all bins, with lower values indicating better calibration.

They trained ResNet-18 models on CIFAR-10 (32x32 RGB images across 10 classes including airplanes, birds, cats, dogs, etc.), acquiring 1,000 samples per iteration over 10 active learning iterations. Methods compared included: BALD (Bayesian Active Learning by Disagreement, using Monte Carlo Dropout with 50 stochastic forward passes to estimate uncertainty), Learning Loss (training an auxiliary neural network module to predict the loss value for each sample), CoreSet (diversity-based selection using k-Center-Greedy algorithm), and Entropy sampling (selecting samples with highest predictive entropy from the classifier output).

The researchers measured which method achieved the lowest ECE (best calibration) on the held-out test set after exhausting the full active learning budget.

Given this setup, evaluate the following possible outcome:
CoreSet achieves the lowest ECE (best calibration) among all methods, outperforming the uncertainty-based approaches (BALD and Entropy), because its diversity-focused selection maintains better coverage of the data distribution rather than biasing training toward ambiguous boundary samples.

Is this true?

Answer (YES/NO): NO